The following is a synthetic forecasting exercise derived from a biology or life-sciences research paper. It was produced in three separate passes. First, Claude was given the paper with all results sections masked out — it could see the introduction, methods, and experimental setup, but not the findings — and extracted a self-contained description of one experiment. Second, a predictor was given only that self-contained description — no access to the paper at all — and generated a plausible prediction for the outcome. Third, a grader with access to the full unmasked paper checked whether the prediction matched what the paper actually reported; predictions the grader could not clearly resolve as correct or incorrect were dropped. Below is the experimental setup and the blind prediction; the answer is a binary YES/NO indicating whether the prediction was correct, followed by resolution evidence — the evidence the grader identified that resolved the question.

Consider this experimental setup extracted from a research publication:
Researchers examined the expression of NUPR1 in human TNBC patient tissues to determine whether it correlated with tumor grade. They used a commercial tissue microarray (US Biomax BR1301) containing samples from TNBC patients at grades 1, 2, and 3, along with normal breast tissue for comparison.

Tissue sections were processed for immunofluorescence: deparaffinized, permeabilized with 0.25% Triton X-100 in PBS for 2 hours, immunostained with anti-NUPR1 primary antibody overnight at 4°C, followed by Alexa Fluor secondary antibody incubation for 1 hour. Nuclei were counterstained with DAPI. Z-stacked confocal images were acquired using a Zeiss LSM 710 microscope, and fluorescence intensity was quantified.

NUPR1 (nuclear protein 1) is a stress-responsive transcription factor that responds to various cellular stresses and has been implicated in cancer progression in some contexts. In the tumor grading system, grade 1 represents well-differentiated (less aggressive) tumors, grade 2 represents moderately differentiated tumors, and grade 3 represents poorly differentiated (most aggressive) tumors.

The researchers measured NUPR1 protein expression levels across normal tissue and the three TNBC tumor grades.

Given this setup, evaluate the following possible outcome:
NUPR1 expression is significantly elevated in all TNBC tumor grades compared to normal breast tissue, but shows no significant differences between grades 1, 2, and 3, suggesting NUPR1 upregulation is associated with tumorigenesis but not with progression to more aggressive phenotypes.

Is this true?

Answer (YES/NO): NO